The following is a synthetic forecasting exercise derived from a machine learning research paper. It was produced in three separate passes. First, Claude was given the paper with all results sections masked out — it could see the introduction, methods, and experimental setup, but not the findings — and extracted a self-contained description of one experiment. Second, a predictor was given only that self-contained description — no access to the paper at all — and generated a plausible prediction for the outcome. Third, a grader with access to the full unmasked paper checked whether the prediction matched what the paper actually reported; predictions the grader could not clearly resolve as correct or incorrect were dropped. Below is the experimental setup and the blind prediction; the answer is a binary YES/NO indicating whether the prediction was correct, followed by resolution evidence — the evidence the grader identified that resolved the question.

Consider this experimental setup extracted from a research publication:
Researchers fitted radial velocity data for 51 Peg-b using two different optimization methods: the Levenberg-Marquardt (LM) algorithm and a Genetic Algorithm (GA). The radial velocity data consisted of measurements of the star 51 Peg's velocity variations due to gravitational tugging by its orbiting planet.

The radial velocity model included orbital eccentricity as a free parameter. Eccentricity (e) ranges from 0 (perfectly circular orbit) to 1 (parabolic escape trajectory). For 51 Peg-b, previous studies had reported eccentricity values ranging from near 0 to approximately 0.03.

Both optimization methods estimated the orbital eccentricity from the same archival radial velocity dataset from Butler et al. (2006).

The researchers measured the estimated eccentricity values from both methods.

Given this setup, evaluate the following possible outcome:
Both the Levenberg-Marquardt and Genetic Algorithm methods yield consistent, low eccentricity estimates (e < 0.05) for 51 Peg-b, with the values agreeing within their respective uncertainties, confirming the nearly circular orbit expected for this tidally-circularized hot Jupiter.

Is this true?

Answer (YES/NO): YES